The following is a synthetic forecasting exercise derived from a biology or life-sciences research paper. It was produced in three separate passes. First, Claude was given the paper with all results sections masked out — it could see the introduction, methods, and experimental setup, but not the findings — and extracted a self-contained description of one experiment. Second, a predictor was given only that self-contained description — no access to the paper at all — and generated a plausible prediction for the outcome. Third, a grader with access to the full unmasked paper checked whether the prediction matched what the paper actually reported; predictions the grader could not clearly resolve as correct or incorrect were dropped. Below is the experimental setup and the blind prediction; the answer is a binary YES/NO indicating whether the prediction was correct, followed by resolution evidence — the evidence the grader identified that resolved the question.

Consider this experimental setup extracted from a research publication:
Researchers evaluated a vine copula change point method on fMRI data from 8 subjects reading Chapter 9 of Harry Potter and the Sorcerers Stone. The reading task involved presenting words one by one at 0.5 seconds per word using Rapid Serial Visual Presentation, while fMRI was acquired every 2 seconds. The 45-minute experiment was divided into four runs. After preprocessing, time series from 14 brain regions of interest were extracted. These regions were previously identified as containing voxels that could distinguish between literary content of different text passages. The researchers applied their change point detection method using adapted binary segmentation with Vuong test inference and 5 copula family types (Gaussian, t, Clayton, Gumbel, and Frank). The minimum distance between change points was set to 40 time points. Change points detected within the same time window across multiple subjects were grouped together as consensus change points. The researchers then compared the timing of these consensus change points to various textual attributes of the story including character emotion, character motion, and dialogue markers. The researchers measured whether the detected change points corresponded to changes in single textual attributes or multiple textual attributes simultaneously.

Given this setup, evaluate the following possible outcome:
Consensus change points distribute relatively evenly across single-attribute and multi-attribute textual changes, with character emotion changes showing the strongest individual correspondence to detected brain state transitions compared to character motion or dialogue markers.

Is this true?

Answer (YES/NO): NO